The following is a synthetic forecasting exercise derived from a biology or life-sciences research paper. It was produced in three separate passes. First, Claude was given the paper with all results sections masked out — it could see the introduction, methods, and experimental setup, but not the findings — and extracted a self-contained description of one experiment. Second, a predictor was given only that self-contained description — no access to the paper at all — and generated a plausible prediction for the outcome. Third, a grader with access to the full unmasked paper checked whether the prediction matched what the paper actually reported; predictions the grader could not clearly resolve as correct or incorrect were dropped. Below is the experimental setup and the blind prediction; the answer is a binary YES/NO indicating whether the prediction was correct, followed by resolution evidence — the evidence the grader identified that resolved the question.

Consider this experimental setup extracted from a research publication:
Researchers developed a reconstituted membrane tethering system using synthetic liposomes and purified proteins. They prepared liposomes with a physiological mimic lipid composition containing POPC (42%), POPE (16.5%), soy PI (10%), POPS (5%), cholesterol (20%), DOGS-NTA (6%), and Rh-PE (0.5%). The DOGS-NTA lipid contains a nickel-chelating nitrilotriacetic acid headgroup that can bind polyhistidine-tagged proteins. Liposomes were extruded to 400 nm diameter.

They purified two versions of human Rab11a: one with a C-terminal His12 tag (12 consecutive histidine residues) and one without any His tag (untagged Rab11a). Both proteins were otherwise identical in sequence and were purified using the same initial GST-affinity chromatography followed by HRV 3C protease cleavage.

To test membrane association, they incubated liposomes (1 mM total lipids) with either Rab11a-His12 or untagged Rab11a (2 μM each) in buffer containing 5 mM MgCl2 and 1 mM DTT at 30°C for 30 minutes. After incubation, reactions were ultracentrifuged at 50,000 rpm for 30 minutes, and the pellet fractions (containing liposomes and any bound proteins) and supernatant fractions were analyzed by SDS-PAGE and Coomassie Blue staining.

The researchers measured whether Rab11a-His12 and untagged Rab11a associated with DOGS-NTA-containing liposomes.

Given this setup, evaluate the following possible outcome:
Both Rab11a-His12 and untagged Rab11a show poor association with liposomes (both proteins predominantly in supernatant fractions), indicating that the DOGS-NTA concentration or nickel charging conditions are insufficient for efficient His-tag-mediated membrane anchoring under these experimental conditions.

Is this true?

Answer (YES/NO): NO